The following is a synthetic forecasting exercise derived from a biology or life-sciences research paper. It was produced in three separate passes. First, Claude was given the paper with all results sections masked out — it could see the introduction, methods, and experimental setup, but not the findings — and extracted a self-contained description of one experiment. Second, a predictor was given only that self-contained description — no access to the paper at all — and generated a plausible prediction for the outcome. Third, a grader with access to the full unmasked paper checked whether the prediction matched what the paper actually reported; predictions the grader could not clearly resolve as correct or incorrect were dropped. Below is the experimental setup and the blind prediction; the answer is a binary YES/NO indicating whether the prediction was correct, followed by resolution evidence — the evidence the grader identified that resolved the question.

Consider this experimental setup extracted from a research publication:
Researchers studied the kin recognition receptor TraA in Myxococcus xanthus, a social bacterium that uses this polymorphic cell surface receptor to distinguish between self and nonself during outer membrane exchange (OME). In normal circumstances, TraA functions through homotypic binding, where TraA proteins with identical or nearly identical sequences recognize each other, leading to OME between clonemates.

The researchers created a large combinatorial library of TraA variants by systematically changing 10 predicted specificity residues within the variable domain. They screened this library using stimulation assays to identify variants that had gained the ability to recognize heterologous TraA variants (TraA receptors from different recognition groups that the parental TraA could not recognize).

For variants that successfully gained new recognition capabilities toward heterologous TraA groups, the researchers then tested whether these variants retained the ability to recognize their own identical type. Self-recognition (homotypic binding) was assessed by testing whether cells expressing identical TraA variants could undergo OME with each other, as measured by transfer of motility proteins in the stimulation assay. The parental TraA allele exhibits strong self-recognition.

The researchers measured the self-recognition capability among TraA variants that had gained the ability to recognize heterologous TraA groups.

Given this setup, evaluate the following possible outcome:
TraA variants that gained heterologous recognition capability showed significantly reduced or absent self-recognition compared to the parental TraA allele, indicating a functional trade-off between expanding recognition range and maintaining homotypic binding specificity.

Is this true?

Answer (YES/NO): YES